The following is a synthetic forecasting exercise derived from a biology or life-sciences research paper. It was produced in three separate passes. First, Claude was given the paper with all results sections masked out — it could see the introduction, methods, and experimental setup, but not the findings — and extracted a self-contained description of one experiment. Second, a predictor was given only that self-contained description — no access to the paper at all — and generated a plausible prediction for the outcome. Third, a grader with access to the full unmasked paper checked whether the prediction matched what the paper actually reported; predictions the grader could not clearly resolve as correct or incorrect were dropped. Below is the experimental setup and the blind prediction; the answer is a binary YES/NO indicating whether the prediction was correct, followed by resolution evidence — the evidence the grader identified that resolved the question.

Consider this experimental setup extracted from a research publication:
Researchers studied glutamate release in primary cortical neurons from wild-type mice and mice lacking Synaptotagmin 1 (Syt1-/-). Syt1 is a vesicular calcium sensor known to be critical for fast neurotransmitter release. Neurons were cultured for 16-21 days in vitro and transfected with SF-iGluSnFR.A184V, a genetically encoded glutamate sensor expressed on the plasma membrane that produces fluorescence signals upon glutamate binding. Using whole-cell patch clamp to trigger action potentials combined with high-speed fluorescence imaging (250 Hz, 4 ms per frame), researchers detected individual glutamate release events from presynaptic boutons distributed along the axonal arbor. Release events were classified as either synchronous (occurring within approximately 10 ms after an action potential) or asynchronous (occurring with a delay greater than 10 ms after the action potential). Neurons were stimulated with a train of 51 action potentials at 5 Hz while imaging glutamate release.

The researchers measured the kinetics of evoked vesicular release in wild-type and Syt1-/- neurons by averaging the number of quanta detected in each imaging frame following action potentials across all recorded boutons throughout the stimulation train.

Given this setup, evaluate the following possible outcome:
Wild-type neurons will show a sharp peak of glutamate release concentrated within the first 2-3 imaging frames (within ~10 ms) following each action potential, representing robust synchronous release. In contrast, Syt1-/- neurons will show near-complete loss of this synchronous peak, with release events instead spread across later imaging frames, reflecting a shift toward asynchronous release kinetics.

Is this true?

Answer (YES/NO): NO